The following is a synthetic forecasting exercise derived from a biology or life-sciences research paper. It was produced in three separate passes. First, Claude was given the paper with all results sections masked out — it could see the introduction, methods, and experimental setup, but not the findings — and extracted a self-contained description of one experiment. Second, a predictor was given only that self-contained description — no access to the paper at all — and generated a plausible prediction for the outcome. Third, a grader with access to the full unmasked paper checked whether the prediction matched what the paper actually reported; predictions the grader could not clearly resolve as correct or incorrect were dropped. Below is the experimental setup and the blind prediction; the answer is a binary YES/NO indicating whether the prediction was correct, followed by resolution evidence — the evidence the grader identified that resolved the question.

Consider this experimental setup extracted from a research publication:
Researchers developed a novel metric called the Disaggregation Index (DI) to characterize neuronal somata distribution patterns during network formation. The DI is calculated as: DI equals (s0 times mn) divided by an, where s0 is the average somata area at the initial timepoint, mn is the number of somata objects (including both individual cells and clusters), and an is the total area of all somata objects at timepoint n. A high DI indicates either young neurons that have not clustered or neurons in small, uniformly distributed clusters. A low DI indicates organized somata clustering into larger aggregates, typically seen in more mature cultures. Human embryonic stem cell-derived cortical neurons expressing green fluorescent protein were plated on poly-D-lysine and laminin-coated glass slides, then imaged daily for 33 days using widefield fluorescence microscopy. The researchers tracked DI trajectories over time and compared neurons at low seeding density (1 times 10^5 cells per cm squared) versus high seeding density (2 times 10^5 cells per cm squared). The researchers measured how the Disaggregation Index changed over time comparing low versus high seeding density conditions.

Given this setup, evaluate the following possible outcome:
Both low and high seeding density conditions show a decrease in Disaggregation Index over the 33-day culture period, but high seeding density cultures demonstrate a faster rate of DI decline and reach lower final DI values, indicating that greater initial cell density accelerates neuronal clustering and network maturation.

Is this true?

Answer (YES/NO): NO